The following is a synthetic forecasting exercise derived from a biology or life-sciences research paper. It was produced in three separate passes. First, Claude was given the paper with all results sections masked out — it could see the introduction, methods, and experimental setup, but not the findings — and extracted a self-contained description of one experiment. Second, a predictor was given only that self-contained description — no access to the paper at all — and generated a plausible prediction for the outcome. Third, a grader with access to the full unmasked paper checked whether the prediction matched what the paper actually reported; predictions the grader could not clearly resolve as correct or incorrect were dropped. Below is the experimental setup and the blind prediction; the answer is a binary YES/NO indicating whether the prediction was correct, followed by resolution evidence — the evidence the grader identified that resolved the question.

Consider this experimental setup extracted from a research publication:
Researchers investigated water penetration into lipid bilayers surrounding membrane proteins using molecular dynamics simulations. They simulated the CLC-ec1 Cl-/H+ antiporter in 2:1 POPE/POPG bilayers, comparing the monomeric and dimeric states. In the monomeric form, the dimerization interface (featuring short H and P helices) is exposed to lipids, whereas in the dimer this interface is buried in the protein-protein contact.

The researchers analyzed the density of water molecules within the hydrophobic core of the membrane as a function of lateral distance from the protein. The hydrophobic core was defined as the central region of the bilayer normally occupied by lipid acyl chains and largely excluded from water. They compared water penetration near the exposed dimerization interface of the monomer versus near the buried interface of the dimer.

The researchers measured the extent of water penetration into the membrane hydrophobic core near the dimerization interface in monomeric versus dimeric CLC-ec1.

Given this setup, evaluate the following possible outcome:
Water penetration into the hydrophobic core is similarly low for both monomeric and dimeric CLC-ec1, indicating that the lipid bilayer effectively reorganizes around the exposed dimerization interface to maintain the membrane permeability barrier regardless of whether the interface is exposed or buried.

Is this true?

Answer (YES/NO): NO